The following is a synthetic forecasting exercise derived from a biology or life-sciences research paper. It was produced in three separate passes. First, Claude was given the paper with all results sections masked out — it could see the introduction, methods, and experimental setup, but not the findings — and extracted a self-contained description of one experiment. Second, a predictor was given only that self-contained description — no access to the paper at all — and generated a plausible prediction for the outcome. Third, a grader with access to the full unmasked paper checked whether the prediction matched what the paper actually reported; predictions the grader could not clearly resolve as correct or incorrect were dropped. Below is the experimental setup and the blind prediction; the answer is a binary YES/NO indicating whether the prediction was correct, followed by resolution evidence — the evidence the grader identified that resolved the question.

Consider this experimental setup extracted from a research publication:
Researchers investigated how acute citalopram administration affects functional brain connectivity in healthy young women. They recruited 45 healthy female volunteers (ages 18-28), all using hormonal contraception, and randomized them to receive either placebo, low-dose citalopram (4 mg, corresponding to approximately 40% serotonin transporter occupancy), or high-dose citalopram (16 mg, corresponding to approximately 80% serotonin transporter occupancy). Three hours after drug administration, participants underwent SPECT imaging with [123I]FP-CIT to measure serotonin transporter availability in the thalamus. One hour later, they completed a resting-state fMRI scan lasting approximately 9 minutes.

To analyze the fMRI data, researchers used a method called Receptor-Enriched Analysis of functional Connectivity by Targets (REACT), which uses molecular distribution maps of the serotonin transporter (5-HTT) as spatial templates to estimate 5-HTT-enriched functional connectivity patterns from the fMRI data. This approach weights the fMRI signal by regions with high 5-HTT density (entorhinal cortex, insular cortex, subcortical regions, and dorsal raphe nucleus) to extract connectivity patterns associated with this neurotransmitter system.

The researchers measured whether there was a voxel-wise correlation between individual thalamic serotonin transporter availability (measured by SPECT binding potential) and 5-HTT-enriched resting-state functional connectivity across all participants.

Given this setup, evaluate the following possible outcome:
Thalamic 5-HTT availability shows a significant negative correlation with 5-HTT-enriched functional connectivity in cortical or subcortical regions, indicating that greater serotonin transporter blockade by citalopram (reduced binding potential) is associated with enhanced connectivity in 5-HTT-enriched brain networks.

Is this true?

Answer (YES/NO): YES